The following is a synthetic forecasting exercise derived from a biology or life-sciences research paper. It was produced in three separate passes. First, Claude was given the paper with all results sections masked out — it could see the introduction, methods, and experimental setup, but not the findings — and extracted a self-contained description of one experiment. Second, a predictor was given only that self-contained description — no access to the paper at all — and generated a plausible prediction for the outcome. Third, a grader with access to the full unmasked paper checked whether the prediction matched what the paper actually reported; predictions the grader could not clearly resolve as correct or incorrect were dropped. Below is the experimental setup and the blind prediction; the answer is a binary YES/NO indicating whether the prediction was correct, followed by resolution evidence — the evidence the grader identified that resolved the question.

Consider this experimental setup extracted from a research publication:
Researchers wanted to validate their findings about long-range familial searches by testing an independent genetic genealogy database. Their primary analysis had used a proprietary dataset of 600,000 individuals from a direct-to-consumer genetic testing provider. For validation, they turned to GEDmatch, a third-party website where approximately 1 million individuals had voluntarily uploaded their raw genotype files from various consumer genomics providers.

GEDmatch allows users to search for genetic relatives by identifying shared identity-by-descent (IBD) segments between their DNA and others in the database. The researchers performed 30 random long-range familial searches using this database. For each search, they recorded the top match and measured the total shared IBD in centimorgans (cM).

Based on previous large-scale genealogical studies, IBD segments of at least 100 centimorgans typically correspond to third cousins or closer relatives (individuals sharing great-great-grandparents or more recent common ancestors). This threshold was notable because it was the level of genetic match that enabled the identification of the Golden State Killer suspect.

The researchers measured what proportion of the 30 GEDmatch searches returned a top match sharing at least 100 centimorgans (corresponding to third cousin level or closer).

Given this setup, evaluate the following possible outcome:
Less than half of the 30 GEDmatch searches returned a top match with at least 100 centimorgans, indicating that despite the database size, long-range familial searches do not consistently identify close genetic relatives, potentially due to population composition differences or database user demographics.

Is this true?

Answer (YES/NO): NO